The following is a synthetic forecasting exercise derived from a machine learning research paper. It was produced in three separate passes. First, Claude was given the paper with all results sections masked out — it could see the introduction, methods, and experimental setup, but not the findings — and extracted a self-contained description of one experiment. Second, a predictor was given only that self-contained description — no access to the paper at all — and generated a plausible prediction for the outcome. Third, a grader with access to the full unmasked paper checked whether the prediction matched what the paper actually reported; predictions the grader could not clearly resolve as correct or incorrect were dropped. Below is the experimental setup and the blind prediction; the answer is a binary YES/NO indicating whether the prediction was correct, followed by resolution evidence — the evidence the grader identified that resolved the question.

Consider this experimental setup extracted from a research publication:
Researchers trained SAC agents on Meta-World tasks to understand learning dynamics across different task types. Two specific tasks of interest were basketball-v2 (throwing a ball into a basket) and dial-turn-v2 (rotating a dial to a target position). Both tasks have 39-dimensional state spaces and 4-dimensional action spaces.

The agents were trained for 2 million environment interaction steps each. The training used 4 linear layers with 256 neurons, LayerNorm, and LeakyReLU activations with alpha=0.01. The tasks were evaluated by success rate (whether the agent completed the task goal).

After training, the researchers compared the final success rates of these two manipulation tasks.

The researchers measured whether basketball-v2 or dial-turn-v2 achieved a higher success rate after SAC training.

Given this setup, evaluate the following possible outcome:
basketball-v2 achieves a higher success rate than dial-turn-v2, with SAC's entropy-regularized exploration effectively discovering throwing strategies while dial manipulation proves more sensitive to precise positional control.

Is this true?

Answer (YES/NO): YES